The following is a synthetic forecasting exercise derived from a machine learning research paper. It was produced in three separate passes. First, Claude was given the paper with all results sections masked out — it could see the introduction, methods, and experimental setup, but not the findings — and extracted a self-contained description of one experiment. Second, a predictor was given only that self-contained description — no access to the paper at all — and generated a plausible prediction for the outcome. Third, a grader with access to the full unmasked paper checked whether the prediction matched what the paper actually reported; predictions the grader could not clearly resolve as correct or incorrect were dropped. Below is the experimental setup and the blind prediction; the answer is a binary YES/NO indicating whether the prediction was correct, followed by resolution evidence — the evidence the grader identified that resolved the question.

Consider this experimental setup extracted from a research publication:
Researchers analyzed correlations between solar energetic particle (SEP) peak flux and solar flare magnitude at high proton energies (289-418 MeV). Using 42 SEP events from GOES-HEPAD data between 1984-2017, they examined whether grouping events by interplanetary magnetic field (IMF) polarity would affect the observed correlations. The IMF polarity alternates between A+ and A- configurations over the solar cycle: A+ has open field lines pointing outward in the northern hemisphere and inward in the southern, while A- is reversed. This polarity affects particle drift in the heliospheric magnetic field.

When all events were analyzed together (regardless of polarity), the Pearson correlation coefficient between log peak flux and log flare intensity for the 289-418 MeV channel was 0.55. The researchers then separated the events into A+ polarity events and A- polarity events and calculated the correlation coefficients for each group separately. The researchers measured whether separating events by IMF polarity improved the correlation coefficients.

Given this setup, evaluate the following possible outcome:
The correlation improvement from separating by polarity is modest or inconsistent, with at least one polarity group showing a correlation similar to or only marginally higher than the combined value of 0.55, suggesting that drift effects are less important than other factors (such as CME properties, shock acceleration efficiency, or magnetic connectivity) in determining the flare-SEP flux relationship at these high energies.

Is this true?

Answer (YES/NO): NO